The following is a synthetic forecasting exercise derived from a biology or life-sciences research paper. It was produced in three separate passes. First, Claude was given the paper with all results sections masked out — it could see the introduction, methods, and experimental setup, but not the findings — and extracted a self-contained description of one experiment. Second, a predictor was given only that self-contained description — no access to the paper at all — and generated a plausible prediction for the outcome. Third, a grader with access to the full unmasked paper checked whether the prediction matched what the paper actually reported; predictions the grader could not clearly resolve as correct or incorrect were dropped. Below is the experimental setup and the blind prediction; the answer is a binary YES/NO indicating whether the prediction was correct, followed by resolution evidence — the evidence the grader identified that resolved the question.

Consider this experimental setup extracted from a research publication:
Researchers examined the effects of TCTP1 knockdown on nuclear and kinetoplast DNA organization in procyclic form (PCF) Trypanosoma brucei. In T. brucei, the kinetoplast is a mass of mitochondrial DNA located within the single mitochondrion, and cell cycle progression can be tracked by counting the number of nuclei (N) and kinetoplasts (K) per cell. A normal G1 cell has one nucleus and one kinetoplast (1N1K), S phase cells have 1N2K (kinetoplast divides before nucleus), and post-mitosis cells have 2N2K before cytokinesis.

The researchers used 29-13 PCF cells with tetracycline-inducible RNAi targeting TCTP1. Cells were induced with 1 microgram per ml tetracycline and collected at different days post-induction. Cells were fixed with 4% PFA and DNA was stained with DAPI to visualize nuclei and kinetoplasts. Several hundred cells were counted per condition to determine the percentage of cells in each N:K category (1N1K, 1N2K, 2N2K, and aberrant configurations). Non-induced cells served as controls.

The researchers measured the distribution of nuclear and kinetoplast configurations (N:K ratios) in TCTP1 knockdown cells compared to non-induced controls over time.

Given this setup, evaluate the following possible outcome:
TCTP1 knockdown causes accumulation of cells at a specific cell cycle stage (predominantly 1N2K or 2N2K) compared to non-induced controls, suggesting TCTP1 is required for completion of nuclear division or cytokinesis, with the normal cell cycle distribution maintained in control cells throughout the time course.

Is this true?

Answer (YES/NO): NO